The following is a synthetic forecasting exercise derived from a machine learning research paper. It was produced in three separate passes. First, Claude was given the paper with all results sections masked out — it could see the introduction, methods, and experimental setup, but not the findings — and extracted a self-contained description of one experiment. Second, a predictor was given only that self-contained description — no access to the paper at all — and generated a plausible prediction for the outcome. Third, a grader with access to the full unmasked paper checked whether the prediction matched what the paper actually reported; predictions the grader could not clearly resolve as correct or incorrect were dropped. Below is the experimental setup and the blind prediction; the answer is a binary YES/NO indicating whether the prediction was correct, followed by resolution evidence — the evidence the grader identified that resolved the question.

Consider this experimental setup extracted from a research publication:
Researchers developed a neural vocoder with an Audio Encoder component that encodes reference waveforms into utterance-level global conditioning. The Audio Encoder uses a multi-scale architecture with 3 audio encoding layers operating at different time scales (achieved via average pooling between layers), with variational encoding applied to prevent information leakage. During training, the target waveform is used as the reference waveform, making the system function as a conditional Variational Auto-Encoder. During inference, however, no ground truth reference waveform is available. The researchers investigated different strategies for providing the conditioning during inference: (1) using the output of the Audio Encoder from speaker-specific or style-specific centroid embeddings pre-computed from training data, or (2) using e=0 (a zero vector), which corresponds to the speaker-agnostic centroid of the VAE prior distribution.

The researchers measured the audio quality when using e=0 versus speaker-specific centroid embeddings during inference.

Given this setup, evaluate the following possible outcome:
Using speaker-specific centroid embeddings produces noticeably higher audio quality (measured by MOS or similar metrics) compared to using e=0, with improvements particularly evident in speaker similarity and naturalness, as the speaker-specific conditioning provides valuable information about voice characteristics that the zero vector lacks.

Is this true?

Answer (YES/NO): NO